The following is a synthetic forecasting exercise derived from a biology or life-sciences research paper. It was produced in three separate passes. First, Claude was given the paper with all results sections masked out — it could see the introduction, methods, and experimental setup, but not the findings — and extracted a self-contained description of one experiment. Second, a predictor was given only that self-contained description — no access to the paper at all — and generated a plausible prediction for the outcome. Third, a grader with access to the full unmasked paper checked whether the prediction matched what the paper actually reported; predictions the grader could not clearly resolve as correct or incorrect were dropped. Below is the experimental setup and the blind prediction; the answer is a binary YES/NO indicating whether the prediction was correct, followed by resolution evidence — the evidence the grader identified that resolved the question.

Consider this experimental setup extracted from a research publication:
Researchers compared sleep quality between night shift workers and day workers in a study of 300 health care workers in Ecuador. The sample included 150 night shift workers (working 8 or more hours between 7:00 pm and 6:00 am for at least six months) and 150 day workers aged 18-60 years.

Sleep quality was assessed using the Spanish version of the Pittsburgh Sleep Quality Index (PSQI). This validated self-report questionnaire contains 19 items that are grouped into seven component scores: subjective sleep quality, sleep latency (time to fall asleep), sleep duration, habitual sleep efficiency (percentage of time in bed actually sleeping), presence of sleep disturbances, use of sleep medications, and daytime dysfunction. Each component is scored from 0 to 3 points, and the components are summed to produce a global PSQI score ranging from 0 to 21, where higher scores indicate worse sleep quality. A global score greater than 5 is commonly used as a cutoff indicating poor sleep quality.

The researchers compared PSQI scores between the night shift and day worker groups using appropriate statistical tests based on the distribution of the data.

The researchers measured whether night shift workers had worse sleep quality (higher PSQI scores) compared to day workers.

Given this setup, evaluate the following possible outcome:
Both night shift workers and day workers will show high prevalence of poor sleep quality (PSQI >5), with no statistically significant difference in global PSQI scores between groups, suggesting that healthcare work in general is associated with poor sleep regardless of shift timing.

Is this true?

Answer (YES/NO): NO